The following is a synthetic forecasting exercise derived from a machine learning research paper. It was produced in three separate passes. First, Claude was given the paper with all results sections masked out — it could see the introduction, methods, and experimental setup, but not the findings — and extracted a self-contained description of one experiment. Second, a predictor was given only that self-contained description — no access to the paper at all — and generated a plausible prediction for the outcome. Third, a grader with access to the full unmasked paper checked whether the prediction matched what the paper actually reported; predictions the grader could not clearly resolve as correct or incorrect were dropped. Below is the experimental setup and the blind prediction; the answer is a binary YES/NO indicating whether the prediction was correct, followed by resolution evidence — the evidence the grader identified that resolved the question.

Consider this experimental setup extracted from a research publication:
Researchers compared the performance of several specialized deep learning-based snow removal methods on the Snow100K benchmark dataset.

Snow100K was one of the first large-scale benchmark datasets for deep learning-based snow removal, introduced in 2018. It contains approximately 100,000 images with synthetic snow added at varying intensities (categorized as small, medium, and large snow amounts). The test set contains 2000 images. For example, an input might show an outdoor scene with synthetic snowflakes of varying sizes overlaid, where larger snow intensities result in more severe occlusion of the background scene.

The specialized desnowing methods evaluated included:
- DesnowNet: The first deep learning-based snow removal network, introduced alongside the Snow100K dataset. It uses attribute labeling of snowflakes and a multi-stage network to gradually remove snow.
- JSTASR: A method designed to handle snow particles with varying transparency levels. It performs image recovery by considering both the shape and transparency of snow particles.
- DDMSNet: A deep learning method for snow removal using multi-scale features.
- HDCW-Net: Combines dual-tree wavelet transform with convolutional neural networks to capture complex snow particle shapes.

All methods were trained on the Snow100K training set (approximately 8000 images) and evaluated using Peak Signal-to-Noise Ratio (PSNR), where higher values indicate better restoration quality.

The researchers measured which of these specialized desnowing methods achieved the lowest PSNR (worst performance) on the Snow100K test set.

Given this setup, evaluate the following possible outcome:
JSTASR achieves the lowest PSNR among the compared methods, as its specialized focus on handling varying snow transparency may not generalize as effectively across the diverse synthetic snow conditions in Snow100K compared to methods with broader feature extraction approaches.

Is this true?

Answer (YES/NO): YES